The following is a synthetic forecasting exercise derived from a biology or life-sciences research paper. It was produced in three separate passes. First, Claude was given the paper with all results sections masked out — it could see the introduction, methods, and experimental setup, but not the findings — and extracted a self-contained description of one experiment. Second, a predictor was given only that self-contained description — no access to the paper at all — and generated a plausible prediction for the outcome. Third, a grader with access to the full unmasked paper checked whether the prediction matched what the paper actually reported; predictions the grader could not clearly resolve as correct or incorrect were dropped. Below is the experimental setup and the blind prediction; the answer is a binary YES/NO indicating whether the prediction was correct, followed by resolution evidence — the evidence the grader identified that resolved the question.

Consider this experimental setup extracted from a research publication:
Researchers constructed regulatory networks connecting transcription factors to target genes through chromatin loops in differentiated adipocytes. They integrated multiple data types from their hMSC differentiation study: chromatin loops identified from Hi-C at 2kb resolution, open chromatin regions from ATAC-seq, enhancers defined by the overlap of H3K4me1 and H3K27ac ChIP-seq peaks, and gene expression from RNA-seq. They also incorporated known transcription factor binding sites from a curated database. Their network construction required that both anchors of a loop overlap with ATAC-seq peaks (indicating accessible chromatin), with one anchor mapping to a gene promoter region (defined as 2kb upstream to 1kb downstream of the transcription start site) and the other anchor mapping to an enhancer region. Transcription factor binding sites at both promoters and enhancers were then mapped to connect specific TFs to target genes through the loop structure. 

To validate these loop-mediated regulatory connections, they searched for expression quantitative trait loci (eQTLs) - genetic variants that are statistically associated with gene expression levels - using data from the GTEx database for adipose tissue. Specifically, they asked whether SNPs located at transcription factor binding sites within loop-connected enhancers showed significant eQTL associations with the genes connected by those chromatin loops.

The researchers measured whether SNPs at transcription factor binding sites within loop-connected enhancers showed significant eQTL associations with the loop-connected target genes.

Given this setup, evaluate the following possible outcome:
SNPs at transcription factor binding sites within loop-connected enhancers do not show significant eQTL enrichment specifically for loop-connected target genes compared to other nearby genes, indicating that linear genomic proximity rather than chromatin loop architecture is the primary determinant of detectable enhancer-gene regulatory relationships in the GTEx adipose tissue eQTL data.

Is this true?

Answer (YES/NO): NO